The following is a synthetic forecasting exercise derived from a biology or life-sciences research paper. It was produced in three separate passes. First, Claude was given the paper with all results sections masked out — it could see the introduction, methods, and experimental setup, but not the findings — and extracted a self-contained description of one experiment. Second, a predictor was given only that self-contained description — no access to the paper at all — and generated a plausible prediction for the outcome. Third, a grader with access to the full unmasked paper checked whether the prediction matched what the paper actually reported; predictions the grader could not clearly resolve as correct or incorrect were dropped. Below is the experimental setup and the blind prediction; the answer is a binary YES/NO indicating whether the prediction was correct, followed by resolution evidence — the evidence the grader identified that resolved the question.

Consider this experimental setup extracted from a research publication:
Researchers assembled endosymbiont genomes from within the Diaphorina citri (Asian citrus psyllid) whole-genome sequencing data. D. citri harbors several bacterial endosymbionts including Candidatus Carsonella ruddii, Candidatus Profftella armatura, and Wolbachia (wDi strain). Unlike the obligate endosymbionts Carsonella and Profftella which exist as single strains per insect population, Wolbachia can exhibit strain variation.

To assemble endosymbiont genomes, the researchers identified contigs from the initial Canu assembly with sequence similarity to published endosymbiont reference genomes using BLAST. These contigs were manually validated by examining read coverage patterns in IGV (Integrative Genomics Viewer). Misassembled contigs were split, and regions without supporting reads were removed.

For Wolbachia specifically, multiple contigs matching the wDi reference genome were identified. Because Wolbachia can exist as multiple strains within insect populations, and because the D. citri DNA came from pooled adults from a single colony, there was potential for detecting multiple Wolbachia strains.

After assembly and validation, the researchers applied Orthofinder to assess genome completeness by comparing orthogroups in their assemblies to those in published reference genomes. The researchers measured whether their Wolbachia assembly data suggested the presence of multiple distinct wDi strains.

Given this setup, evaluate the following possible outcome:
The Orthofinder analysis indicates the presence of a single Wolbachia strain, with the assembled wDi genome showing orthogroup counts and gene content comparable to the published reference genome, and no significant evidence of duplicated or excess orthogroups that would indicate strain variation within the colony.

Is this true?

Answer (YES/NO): NO